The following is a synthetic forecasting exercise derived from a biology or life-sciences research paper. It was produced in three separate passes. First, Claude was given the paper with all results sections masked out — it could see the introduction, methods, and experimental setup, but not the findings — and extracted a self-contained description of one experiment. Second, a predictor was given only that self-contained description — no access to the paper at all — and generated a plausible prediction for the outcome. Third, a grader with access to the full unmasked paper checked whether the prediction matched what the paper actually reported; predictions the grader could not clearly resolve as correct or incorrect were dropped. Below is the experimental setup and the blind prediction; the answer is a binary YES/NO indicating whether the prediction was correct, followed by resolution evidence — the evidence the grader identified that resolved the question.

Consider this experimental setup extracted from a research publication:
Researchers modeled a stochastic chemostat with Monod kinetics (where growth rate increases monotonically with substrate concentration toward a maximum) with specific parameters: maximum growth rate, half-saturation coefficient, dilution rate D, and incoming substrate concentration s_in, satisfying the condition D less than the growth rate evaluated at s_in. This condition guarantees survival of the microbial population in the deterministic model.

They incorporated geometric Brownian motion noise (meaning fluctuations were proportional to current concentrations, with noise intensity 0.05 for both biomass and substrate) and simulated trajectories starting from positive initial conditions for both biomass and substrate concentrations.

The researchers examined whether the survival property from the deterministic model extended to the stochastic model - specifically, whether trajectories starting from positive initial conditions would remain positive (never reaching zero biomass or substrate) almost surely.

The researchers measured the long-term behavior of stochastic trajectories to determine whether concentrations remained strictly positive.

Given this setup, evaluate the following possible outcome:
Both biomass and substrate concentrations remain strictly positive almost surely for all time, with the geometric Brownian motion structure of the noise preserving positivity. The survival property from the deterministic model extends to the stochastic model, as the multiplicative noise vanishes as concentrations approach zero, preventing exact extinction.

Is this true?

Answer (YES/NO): YES